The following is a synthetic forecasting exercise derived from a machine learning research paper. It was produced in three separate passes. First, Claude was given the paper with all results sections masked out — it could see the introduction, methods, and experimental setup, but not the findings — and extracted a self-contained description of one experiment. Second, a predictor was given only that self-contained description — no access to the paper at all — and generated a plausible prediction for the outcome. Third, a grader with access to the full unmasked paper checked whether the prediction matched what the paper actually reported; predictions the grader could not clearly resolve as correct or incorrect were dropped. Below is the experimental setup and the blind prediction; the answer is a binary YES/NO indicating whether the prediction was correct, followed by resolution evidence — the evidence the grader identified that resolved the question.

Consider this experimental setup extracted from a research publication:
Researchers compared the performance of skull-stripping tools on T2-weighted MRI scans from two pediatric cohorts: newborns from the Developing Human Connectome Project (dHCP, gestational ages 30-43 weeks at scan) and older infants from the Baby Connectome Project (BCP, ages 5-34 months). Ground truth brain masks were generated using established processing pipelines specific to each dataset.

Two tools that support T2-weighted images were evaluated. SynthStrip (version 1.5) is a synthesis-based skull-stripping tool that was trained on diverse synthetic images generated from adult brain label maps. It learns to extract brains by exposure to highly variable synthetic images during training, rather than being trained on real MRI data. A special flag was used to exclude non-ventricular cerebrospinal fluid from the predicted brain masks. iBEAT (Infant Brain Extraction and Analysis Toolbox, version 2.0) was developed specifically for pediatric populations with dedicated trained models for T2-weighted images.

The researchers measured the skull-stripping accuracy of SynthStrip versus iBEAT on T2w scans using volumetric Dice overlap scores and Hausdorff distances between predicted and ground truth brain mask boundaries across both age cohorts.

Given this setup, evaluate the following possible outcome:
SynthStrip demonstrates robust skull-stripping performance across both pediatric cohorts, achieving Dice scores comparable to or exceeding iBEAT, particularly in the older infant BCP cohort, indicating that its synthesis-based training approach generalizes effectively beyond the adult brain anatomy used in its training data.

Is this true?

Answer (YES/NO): YES